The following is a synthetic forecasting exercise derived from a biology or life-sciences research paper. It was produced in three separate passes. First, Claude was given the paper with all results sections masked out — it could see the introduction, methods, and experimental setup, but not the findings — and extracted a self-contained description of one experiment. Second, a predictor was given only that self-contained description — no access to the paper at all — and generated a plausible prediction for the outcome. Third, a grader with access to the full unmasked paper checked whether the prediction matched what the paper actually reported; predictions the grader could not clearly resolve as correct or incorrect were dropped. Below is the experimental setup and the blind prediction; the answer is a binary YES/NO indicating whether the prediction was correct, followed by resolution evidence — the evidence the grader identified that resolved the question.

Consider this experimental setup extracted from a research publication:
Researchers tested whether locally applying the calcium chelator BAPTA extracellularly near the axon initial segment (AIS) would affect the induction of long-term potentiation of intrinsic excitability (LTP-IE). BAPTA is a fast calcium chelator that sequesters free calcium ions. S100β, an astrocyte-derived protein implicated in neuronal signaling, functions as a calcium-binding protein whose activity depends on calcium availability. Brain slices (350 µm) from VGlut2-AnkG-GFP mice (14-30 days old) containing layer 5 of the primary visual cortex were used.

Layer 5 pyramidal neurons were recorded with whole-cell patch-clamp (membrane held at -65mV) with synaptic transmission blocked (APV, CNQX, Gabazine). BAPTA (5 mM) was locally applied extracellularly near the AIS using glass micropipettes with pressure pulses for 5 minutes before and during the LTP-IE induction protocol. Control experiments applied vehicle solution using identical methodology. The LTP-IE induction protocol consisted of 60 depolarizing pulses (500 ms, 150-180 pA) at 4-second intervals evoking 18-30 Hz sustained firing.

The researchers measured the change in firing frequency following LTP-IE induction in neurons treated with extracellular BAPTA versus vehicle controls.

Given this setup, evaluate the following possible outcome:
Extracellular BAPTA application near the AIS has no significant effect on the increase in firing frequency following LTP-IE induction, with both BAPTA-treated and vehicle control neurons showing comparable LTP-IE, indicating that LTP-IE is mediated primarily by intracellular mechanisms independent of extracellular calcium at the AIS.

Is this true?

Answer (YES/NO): NO